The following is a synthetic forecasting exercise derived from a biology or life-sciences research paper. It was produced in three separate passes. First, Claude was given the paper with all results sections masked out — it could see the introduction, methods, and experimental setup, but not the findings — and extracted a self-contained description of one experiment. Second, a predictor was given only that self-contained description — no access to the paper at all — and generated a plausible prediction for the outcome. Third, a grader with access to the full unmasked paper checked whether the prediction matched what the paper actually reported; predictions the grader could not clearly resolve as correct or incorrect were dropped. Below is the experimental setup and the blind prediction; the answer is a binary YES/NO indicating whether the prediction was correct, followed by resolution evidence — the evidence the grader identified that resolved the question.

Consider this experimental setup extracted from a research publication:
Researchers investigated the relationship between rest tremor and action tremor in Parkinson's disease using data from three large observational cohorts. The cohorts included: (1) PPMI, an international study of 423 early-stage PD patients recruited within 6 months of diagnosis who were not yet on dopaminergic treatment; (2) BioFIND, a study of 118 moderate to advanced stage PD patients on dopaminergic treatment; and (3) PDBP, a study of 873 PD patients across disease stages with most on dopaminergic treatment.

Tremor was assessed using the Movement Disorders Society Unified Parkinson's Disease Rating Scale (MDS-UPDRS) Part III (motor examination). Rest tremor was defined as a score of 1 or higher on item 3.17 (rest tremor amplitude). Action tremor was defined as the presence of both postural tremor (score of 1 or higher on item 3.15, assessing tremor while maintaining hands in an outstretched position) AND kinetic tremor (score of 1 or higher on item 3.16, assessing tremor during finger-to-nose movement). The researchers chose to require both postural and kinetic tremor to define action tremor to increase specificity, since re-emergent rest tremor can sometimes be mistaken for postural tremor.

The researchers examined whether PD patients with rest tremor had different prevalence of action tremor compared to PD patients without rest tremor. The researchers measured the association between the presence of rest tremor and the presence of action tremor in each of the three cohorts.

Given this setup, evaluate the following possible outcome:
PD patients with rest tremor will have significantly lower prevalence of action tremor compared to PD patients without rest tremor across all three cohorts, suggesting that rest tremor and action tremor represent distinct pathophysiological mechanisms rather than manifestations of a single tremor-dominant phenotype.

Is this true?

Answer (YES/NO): NO